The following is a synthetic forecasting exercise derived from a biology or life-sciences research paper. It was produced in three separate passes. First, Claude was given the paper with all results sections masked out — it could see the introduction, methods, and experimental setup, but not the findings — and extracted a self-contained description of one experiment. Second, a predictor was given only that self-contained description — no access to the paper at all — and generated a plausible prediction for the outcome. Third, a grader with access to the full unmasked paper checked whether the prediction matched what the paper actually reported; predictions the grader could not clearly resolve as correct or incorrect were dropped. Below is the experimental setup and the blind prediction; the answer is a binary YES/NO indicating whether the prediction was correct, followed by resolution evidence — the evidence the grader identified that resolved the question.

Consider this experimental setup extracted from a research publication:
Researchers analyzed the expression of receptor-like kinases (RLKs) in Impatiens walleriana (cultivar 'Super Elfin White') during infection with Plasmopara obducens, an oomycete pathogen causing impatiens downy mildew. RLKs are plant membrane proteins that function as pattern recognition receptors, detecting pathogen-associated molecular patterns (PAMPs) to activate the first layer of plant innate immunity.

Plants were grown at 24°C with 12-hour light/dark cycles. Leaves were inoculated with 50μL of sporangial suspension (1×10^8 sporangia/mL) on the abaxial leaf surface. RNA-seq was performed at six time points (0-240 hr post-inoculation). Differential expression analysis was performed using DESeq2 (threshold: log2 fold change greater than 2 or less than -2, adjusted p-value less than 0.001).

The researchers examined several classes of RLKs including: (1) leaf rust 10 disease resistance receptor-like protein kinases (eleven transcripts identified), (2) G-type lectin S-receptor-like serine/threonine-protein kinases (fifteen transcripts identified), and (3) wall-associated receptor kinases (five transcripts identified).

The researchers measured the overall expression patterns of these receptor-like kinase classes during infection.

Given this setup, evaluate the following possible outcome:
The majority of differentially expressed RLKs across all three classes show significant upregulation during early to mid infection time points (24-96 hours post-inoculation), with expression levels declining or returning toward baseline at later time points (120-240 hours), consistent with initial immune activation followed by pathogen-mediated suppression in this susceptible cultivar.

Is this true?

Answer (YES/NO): NO